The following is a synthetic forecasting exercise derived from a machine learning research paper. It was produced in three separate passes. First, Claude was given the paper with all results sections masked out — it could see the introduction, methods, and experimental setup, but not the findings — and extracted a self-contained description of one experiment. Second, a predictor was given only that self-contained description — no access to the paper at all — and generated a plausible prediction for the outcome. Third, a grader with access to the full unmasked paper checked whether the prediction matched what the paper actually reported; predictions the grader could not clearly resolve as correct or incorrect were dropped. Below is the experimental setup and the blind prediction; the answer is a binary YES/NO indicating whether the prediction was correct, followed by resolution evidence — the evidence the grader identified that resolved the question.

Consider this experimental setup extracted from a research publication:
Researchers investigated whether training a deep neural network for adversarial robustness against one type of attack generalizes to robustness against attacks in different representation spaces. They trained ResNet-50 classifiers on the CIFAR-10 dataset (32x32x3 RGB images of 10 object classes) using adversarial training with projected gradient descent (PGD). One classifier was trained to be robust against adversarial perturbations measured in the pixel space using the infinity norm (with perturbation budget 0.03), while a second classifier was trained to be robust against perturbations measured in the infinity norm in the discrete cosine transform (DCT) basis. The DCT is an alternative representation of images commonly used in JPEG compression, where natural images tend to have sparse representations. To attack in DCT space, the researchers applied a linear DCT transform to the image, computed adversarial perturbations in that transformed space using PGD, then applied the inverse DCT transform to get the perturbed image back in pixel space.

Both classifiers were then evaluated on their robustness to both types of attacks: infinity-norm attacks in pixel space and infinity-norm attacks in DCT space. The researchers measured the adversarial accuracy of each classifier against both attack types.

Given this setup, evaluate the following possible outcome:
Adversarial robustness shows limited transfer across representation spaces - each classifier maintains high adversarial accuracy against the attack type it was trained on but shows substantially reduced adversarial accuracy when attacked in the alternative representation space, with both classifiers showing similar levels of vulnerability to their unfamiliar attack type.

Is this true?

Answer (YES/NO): NO